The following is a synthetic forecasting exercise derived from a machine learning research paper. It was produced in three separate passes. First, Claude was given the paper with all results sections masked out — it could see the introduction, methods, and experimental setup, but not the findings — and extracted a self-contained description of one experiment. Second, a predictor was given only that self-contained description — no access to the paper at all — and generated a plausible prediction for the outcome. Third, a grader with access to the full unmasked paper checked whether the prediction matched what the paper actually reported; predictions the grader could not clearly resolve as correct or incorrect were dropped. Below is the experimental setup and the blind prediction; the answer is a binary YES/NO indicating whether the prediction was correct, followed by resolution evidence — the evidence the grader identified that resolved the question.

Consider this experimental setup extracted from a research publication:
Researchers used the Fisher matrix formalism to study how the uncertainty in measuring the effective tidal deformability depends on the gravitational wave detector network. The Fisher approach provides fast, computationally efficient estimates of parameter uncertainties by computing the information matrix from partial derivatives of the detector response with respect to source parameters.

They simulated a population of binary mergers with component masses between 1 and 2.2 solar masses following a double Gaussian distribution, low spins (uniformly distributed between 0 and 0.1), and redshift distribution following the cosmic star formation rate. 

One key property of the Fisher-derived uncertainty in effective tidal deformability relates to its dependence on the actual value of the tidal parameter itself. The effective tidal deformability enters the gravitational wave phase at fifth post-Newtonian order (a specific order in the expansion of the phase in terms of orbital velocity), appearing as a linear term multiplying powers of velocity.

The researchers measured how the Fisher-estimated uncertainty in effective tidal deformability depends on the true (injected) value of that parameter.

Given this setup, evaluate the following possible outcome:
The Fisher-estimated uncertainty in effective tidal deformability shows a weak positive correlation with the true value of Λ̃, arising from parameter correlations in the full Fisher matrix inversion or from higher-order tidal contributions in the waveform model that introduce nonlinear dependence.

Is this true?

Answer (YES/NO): NO